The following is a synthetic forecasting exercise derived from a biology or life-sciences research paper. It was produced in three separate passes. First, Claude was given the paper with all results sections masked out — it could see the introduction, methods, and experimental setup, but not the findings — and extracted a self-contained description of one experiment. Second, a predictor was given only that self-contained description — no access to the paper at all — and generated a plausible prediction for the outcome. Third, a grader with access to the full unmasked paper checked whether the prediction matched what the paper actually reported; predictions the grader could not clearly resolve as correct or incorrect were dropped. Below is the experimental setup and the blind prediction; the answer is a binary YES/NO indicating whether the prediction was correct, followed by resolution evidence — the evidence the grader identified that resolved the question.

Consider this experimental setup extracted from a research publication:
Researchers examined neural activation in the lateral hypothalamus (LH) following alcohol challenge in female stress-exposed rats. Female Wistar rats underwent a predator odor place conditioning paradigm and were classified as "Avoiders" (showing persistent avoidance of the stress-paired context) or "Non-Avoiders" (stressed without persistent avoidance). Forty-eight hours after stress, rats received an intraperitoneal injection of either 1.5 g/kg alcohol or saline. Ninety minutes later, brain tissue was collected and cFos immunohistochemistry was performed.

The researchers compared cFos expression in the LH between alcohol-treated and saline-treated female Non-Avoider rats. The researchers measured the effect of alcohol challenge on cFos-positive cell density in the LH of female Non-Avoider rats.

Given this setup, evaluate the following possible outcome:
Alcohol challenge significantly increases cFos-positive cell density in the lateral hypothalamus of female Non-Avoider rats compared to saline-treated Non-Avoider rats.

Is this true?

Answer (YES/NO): NO